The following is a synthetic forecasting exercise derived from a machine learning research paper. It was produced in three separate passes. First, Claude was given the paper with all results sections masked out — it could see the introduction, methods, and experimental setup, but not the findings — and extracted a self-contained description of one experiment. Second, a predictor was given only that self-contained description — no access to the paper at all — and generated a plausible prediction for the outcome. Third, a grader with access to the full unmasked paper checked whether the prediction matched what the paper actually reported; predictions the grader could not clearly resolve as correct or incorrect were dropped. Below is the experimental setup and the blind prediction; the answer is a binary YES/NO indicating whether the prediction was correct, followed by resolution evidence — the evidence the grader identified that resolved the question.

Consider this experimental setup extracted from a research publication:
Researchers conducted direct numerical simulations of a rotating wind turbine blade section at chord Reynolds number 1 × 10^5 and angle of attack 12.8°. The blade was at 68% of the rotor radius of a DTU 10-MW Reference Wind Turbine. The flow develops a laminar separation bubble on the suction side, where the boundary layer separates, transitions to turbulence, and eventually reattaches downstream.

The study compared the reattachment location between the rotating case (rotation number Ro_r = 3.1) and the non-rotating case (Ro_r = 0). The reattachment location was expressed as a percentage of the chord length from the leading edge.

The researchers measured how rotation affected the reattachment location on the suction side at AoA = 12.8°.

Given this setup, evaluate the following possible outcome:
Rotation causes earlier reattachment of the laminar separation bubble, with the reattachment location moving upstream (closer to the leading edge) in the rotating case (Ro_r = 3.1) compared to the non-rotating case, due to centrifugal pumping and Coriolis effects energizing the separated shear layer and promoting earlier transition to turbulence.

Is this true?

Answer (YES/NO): NO